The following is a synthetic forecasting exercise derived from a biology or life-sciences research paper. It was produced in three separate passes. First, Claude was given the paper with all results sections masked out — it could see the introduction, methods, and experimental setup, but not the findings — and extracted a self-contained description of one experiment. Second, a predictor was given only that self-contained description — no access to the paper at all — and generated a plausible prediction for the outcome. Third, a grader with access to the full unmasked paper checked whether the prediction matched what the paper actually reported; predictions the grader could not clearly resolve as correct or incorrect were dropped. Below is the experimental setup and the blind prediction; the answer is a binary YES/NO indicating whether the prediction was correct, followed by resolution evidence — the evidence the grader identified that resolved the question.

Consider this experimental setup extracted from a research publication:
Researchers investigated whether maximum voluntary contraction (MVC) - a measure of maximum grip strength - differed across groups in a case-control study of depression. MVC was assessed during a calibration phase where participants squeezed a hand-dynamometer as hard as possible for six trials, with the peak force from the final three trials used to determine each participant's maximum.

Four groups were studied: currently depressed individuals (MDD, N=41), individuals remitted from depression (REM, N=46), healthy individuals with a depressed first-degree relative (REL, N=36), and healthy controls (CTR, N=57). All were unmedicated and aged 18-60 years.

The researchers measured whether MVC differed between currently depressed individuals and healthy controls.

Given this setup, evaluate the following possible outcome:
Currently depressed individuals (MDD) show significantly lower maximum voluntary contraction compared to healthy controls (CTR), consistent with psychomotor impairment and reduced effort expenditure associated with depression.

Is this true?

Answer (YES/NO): NO